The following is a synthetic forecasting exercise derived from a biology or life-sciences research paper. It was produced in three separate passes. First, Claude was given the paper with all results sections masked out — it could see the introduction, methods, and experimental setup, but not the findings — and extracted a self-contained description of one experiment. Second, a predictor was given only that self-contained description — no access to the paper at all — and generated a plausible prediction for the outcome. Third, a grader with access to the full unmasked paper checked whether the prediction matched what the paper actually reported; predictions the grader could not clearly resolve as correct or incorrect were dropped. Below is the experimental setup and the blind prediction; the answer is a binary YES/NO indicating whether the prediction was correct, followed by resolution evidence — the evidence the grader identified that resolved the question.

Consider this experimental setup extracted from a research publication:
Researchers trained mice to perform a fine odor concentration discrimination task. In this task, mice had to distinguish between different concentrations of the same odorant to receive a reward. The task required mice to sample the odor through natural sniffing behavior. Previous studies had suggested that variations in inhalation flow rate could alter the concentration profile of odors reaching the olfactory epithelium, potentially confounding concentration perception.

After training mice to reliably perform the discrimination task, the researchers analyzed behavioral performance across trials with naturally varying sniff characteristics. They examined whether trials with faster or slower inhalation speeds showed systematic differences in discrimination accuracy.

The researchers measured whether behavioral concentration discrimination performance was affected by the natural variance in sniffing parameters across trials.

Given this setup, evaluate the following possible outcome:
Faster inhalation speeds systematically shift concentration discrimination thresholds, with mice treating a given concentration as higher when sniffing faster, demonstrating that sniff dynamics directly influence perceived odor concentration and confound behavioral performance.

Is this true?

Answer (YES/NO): NO